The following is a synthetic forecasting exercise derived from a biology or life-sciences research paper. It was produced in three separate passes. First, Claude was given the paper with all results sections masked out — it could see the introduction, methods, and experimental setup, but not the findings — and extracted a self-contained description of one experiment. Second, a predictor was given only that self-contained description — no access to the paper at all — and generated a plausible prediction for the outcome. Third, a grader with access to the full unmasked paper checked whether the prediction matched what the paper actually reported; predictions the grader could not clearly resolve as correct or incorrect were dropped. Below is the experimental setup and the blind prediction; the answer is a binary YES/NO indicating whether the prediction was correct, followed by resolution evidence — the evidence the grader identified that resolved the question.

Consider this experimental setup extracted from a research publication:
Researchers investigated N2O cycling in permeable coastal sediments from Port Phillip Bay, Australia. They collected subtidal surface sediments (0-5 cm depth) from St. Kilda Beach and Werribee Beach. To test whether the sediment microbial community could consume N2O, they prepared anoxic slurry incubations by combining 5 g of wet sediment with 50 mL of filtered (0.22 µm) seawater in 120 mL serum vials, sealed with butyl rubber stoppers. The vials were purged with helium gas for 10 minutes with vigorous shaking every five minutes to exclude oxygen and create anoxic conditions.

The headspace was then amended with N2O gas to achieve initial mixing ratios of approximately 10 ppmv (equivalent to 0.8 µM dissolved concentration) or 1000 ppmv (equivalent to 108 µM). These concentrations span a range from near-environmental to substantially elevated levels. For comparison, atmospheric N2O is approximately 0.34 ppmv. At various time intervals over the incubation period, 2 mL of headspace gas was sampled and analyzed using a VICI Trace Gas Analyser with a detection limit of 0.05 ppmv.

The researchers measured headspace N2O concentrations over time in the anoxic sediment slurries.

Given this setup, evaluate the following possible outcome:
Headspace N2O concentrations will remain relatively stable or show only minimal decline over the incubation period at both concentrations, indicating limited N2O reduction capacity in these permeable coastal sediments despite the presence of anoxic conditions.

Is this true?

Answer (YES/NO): NO